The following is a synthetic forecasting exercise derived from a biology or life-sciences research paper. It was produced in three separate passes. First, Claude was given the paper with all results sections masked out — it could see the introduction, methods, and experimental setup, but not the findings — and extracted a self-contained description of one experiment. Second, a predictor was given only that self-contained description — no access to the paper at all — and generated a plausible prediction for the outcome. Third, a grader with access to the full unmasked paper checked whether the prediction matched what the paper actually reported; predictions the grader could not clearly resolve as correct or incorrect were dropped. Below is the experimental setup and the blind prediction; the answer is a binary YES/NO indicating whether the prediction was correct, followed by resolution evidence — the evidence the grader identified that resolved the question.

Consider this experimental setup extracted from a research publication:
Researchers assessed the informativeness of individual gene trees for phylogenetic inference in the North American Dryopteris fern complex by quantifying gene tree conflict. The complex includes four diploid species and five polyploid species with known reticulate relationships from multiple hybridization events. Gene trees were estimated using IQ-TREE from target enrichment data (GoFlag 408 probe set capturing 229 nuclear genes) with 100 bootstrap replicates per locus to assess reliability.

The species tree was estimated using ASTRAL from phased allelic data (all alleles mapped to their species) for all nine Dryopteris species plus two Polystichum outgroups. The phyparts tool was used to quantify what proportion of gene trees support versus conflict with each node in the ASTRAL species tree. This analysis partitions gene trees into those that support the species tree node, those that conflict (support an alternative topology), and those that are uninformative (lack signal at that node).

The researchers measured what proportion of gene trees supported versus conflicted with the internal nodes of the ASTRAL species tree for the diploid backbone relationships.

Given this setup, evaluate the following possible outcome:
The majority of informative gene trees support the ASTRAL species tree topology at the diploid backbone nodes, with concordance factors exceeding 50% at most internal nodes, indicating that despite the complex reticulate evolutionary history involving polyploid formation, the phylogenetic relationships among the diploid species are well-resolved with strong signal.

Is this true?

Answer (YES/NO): NO